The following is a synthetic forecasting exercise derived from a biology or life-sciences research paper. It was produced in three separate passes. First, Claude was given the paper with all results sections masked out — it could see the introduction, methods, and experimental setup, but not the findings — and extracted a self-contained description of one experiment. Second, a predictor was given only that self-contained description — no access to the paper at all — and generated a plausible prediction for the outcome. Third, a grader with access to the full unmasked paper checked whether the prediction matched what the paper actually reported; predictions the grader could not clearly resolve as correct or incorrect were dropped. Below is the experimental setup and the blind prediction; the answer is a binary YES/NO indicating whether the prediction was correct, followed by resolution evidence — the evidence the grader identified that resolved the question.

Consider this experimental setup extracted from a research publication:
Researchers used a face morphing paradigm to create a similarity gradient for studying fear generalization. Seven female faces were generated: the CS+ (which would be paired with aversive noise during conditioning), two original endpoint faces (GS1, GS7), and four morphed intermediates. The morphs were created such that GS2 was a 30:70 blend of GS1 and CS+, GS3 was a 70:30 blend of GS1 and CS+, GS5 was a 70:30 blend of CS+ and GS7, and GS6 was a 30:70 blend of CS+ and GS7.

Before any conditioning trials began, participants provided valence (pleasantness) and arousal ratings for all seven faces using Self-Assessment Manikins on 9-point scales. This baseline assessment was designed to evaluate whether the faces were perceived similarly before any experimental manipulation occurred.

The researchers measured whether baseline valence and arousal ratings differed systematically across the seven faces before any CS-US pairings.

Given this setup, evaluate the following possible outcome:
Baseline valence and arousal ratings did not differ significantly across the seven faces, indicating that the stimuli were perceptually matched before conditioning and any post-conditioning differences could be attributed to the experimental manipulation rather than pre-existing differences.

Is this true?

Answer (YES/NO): NO